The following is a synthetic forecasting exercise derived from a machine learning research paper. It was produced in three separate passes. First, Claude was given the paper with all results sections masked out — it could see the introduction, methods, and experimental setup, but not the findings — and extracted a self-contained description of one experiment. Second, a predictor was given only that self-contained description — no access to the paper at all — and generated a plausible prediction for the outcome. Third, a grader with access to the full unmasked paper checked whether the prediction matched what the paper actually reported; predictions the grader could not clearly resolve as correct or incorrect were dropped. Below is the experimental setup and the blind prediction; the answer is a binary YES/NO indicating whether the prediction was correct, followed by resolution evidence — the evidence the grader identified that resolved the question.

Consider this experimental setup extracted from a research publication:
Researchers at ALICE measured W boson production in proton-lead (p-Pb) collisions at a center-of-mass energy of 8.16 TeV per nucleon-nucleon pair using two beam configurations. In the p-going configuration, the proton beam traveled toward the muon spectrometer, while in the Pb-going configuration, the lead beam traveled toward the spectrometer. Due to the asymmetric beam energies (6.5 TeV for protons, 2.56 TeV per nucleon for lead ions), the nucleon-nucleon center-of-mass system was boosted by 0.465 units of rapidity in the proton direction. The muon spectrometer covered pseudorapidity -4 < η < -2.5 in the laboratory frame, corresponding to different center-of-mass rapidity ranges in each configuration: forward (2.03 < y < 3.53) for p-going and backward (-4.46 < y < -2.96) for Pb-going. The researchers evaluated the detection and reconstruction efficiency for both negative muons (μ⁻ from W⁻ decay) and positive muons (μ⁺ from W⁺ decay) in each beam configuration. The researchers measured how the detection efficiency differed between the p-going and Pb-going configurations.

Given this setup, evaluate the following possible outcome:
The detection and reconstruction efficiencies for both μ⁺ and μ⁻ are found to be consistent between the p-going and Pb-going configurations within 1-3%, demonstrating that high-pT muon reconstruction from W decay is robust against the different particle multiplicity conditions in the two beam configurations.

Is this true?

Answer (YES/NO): YES